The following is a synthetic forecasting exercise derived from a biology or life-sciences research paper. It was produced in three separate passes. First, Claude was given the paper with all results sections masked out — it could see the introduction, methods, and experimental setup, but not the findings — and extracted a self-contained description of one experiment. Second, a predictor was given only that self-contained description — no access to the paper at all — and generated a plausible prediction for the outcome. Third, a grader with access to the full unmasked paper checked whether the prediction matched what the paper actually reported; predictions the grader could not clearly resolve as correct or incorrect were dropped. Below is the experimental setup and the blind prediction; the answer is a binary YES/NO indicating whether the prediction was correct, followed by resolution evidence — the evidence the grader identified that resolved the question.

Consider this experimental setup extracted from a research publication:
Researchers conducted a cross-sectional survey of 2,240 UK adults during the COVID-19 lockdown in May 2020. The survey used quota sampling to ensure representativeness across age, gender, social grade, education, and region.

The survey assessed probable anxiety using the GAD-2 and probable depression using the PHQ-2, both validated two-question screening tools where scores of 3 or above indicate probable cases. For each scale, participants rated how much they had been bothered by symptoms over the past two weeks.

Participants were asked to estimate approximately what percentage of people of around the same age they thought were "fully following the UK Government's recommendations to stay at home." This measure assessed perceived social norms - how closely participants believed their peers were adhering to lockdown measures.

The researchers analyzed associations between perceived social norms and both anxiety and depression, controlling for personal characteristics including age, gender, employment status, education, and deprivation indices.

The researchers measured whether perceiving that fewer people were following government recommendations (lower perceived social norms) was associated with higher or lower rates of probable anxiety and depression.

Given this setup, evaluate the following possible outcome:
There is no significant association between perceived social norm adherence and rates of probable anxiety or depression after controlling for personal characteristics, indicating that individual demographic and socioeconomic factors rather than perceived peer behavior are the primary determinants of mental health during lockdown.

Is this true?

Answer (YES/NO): NO